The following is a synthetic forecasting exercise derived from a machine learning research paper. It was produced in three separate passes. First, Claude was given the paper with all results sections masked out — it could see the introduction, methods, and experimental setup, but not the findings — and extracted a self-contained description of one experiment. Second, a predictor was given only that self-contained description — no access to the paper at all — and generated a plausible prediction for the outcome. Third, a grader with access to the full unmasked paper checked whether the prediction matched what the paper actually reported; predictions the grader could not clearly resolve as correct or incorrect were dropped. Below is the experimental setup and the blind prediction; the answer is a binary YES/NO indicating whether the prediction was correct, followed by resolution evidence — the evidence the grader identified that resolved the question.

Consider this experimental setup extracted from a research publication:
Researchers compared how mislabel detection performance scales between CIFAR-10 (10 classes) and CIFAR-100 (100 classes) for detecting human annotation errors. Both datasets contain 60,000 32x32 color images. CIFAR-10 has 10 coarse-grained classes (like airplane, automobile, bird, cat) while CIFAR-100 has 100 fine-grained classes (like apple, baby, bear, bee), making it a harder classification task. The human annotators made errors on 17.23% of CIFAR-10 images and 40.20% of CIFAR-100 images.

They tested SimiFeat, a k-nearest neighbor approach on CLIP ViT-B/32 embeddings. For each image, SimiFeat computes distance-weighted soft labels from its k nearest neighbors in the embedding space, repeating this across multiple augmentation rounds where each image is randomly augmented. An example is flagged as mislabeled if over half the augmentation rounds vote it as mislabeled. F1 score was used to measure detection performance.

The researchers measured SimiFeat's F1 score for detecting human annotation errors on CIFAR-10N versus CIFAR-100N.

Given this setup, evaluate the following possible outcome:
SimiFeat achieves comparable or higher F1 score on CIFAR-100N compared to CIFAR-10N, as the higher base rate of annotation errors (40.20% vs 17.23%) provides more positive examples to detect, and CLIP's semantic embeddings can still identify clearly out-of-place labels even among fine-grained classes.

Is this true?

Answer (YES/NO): NO